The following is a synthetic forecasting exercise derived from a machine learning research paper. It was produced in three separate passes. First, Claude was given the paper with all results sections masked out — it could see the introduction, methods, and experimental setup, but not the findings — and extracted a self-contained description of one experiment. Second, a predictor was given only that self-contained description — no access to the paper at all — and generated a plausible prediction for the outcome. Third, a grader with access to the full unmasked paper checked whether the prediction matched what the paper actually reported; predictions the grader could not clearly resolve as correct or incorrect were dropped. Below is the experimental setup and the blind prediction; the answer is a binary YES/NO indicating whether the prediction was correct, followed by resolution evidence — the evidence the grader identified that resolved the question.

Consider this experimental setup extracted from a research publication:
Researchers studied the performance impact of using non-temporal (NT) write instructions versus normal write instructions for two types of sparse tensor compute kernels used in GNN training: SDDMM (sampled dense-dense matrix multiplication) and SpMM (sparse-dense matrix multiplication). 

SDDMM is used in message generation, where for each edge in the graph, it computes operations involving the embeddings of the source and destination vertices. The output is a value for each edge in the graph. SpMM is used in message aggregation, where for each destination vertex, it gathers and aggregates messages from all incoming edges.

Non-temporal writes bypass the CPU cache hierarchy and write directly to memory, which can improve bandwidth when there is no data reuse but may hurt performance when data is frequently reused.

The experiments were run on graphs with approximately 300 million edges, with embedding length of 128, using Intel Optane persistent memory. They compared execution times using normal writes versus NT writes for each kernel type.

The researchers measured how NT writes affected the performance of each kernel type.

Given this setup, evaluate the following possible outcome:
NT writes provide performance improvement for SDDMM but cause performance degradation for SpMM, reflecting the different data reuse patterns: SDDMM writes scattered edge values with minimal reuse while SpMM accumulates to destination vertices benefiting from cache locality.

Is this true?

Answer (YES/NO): YES